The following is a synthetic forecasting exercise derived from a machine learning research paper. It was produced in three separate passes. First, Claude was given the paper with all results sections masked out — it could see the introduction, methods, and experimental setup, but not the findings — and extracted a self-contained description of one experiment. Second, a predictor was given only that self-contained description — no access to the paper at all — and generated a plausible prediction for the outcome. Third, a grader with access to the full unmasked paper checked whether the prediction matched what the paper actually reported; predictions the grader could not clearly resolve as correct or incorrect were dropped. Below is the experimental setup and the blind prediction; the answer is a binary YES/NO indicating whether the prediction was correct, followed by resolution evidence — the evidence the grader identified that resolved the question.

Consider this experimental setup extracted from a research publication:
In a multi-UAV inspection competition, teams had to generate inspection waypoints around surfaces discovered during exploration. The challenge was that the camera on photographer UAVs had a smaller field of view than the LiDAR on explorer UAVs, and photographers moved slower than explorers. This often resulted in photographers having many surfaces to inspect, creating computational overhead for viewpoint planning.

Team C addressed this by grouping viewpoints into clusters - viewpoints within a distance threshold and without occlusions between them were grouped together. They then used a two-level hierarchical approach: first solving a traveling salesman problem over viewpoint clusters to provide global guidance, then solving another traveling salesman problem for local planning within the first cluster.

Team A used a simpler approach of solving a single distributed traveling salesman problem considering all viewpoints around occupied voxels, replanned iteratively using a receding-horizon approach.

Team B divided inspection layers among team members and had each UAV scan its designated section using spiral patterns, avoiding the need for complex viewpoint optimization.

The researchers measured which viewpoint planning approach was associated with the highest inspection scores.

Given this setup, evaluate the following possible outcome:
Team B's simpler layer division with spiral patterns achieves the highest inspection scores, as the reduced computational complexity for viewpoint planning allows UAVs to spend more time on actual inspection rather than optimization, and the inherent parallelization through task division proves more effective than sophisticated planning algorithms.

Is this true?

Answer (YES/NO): NO